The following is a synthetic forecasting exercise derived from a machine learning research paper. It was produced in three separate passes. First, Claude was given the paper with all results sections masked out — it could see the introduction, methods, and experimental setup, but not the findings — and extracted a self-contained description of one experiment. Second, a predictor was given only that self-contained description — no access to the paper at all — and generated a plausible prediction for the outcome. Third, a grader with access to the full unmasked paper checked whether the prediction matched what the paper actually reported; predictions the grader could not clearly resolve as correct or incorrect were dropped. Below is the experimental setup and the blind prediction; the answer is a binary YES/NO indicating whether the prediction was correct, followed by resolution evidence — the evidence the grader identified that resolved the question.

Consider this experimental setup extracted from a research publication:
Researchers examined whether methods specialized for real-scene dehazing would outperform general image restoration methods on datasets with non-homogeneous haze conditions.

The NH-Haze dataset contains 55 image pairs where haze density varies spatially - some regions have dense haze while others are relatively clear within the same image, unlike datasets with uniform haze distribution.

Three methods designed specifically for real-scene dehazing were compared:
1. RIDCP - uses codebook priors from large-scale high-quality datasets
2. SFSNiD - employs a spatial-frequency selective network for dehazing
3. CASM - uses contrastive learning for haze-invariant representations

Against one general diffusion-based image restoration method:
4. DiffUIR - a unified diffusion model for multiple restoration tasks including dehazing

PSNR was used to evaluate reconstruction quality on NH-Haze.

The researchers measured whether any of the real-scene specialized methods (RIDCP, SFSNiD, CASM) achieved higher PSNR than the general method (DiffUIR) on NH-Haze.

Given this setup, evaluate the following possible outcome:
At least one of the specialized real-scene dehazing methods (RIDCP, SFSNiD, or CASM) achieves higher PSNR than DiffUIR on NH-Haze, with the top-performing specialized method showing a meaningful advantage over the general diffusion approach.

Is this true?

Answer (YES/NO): YES